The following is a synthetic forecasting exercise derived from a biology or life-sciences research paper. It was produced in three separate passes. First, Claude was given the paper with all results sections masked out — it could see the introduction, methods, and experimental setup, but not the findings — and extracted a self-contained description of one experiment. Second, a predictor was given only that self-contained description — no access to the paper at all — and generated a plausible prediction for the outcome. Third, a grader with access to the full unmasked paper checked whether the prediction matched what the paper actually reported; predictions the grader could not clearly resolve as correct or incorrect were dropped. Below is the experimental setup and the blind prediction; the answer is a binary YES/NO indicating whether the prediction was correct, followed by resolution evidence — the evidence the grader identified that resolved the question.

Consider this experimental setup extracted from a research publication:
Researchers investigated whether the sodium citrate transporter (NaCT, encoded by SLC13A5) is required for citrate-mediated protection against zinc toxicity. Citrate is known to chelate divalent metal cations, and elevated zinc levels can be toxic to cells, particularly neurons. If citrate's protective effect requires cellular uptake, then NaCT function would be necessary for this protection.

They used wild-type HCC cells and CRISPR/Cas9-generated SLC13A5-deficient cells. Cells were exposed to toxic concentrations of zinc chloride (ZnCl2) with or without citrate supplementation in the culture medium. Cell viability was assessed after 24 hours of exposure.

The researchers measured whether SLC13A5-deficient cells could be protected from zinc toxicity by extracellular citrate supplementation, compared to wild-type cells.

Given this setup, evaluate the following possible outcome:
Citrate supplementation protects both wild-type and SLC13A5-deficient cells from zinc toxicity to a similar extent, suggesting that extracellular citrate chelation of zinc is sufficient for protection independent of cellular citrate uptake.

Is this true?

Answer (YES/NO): NO